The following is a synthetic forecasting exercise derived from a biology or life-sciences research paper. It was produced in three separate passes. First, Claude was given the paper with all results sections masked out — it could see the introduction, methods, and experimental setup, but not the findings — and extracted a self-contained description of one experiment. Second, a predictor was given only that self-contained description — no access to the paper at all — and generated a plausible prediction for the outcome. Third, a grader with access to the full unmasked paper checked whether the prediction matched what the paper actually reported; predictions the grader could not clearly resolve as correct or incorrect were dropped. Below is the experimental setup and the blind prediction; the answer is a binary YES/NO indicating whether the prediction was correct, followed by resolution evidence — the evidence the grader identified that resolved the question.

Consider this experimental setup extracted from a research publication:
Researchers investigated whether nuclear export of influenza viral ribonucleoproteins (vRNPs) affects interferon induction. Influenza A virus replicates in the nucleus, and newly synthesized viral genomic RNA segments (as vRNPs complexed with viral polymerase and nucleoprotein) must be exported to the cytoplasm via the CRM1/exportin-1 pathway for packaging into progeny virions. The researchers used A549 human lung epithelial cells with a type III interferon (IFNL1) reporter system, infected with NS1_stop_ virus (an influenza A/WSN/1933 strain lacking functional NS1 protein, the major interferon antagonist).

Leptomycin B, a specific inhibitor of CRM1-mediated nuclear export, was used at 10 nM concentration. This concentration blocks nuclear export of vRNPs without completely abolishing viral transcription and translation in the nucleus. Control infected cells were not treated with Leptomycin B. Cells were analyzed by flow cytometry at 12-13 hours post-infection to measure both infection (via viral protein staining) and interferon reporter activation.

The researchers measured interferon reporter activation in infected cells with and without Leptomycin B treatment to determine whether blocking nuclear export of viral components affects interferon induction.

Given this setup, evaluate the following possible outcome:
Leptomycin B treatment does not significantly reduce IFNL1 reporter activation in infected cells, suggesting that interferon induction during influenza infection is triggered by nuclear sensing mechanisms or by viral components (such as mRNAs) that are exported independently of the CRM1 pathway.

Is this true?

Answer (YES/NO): NO